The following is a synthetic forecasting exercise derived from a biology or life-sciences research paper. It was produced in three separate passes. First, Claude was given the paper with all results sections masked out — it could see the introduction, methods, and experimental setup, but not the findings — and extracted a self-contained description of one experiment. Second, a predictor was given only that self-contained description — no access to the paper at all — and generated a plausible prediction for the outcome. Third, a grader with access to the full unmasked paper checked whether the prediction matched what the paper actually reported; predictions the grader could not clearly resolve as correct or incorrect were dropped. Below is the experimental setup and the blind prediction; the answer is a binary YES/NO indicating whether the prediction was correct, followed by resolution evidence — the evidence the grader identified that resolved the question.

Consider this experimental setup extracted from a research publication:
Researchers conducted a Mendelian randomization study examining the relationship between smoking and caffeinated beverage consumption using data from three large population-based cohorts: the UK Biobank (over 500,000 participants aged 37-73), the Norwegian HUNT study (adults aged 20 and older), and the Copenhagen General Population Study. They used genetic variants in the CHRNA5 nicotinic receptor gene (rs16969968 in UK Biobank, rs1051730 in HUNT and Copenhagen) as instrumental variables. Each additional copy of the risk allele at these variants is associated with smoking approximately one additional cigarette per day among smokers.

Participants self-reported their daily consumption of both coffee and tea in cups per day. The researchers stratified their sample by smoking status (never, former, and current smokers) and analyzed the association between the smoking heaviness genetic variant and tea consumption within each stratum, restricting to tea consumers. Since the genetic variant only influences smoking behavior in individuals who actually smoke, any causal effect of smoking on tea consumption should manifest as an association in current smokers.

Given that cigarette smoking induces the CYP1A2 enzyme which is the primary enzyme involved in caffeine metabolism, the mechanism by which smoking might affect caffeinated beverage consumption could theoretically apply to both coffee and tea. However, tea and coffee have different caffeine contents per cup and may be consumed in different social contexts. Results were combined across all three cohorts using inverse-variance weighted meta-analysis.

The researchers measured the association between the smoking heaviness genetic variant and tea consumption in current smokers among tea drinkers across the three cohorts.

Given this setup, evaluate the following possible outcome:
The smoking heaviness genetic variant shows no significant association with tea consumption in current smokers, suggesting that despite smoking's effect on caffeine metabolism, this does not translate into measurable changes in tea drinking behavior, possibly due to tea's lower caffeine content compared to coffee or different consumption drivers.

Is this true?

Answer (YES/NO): YES